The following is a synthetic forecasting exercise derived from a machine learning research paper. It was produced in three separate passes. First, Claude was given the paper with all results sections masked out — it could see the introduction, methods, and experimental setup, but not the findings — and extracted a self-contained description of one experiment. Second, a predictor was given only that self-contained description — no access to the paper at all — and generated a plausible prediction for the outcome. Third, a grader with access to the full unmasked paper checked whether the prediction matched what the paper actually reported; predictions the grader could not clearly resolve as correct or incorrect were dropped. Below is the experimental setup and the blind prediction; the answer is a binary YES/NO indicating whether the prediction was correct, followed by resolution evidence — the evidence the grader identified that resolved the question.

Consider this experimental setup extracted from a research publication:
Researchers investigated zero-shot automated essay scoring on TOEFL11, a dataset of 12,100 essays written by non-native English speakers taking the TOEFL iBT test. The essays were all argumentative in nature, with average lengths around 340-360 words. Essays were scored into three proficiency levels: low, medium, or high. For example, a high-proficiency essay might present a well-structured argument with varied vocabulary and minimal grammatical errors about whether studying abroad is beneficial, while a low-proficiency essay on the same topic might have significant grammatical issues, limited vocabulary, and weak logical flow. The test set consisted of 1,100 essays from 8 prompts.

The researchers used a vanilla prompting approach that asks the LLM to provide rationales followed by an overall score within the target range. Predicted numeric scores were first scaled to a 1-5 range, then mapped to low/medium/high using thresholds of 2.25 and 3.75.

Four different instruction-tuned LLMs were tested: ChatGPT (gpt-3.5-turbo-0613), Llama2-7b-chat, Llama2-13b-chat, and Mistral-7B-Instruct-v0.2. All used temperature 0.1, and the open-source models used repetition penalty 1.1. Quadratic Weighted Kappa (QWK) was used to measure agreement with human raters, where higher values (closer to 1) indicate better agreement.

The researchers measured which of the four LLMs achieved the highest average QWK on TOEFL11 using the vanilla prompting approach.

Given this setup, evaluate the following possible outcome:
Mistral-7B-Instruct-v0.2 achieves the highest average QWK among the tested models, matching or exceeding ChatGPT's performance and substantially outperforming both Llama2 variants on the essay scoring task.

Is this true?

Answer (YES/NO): YES